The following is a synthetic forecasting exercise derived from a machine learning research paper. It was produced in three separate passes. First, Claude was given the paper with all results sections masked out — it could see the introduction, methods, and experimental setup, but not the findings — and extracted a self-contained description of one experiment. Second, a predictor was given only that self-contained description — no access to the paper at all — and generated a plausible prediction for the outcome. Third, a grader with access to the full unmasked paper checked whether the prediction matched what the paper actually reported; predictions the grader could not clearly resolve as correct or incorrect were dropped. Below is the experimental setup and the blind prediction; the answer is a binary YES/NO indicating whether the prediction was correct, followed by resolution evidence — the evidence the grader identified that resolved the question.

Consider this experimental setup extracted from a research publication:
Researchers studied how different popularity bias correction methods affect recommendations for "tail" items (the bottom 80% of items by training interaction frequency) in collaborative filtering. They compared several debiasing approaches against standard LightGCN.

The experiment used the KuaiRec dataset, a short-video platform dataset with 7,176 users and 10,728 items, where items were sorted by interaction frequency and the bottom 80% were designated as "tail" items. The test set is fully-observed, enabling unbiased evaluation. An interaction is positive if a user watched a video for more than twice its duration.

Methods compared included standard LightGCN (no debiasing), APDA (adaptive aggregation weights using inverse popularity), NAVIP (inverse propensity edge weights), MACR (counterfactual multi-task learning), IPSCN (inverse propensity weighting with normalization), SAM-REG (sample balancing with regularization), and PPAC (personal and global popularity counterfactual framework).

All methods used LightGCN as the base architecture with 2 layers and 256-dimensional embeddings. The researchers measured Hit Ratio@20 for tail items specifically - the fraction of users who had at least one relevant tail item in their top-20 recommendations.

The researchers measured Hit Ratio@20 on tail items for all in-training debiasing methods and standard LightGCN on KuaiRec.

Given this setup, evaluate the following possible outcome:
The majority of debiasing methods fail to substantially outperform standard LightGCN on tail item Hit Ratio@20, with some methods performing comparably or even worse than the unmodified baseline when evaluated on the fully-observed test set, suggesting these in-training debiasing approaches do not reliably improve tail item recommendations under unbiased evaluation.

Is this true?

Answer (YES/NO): YES